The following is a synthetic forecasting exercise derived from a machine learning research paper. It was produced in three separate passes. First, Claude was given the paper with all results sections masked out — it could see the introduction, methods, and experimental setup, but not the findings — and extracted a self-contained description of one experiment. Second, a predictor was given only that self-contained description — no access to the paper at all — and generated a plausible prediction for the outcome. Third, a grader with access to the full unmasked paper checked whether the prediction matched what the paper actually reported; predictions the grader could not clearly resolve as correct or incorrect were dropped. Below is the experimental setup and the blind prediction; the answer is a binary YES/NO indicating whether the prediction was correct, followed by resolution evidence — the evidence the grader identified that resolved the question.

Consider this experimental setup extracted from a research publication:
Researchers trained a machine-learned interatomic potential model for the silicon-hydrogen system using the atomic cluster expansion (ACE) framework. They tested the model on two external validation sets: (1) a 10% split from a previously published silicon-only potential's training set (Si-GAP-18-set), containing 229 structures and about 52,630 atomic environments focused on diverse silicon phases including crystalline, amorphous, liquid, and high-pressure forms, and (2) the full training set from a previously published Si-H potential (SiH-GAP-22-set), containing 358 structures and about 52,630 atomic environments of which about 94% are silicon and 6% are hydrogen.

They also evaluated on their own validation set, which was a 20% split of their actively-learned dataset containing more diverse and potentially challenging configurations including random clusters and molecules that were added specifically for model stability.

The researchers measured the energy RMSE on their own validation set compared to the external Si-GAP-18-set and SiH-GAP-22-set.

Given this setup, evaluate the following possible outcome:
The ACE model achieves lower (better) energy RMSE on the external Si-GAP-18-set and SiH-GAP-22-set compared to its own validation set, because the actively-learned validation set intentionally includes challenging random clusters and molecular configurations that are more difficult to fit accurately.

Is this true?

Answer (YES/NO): YES